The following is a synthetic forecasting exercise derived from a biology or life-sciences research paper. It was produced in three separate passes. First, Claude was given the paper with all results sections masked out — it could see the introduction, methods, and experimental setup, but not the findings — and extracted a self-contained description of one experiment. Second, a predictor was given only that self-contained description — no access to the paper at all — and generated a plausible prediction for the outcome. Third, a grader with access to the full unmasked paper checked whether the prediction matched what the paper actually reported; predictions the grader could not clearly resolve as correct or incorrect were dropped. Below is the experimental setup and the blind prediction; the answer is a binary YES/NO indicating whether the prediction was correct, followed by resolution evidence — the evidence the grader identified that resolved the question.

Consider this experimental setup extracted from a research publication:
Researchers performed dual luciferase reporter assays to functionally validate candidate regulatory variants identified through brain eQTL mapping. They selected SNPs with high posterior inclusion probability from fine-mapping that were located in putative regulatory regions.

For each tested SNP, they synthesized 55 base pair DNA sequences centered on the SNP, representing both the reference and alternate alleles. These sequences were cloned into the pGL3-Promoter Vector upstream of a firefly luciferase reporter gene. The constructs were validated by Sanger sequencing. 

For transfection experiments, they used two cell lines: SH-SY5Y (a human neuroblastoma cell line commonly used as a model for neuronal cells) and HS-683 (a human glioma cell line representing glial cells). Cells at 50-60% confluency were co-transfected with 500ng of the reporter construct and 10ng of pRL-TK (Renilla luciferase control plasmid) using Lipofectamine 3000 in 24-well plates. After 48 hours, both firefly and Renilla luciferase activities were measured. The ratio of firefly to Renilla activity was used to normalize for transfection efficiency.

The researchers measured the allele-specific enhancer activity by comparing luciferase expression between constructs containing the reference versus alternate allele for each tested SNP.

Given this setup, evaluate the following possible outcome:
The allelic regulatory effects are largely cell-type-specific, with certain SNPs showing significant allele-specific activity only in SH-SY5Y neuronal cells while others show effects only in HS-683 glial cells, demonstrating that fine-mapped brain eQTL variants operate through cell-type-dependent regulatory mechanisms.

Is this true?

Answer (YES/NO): NO